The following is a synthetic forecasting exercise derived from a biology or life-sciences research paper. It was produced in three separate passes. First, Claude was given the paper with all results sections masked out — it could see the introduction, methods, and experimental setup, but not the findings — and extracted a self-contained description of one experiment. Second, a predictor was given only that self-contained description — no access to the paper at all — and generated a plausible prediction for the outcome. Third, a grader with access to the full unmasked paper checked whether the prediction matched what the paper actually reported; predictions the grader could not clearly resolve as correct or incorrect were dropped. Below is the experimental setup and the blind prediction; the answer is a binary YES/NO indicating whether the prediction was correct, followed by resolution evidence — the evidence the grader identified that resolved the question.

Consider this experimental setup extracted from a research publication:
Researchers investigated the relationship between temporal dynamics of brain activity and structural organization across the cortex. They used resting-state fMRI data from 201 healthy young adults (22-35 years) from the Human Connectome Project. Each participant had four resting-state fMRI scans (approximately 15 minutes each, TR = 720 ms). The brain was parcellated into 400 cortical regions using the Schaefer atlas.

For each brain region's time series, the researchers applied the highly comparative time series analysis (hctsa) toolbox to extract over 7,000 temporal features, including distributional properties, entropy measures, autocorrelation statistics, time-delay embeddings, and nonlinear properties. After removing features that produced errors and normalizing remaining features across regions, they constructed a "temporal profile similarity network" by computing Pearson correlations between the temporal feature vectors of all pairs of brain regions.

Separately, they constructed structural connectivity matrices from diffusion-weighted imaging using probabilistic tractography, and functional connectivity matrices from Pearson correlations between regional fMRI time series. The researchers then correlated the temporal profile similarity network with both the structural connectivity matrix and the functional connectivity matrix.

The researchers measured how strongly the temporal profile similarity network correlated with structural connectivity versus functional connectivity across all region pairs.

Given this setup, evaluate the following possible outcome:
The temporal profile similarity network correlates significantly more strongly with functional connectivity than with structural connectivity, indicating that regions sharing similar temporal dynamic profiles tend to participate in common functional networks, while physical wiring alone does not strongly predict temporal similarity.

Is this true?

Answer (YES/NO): NO